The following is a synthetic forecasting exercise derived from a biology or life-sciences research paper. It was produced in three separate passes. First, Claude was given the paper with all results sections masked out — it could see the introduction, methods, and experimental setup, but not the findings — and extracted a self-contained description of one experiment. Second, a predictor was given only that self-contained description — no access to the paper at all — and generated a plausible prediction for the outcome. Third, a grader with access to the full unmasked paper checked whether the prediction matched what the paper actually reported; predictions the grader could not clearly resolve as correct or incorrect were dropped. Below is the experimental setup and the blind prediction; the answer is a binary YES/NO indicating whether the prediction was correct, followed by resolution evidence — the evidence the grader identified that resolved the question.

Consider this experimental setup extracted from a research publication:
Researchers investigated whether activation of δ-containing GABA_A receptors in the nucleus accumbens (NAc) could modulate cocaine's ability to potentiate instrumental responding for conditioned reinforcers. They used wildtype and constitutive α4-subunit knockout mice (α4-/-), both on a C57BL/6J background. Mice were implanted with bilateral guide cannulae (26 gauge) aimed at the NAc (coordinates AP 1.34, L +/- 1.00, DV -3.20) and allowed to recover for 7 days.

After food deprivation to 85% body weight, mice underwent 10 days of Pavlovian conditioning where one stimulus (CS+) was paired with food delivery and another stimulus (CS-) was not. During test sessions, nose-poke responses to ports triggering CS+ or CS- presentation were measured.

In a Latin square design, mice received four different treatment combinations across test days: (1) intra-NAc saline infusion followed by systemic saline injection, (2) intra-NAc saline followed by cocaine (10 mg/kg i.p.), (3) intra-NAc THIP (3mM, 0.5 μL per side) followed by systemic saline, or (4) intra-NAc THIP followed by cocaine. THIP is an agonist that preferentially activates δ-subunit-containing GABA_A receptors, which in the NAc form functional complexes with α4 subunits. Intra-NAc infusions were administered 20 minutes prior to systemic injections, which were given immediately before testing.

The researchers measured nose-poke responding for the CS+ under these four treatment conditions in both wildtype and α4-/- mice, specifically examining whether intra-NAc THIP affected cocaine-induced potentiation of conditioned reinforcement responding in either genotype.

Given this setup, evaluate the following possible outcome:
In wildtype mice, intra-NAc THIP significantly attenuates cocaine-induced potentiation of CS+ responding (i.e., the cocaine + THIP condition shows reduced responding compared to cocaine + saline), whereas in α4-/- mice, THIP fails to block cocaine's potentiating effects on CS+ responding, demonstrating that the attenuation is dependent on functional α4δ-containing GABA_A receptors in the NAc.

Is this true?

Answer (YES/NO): YES